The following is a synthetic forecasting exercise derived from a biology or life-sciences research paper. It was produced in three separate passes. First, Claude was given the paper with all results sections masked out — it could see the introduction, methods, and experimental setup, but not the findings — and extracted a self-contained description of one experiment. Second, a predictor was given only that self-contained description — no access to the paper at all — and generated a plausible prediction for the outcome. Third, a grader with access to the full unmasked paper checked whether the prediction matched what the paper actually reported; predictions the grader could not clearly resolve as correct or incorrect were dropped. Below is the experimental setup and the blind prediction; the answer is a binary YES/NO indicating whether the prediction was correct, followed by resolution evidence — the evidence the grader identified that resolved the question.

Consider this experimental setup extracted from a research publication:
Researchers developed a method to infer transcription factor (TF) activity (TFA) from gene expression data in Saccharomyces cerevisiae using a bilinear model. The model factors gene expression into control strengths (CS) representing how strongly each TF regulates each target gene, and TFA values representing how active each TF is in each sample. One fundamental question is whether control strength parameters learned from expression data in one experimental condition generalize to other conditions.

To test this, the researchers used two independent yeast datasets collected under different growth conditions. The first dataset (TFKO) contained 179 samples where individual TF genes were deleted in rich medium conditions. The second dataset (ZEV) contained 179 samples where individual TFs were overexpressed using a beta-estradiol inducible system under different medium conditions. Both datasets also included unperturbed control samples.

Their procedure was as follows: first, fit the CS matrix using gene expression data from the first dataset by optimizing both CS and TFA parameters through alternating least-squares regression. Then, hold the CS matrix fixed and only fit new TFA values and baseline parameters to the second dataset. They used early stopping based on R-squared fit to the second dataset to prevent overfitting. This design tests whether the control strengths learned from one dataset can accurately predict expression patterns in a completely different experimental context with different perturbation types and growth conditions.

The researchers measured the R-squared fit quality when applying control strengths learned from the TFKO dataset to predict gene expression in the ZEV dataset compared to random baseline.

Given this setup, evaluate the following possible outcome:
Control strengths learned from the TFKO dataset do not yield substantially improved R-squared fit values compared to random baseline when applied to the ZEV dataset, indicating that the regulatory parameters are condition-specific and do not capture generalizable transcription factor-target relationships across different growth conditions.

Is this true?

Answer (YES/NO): NO